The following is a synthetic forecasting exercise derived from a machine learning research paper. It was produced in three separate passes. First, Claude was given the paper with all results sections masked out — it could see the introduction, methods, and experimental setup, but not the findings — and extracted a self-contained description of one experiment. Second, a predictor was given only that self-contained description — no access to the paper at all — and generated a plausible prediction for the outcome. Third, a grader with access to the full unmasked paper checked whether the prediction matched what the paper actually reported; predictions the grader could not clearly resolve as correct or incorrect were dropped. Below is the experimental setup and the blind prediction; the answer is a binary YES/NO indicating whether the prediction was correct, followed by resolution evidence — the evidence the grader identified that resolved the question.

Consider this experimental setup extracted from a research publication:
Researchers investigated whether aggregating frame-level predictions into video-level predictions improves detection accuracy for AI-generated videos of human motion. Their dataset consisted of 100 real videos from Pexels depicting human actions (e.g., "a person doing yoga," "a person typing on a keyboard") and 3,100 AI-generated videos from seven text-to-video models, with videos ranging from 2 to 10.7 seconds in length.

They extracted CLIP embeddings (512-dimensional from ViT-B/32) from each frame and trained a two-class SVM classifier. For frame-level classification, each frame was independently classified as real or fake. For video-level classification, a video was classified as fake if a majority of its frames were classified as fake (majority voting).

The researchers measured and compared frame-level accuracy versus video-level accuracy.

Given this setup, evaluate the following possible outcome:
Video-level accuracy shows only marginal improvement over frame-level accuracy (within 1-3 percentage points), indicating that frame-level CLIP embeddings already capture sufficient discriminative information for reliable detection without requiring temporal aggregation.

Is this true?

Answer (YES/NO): NO